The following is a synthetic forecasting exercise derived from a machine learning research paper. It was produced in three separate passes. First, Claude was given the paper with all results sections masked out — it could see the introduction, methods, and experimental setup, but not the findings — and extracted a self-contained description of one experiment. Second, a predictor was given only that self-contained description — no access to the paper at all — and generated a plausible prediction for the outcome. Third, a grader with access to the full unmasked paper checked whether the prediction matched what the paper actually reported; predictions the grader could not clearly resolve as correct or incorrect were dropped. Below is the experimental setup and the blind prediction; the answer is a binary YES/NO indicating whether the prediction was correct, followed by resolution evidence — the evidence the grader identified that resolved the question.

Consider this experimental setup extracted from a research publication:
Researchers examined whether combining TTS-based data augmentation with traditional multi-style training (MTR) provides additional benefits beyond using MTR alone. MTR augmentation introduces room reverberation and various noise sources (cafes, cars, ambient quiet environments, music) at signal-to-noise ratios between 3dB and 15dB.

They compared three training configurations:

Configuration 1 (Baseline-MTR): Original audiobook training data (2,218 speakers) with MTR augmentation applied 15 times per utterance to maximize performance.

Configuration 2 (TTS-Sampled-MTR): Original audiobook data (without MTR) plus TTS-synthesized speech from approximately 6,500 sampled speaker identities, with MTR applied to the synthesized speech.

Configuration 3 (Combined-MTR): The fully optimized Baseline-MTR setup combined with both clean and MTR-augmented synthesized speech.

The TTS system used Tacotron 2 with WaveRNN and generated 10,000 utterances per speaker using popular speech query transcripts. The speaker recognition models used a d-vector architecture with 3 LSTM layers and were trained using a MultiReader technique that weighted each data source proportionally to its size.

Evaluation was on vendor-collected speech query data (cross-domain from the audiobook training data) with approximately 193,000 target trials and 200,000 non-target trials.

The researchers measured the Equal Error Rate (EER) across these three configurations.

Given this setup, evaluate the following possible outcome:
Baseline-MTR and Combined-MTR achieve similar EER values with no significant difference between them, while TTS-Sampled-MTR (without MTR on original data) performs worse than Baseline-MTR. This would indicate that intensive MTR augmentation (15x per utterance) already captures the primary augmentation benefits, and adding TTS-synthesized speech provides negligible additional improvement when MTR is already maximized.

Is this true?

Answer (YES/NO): NO